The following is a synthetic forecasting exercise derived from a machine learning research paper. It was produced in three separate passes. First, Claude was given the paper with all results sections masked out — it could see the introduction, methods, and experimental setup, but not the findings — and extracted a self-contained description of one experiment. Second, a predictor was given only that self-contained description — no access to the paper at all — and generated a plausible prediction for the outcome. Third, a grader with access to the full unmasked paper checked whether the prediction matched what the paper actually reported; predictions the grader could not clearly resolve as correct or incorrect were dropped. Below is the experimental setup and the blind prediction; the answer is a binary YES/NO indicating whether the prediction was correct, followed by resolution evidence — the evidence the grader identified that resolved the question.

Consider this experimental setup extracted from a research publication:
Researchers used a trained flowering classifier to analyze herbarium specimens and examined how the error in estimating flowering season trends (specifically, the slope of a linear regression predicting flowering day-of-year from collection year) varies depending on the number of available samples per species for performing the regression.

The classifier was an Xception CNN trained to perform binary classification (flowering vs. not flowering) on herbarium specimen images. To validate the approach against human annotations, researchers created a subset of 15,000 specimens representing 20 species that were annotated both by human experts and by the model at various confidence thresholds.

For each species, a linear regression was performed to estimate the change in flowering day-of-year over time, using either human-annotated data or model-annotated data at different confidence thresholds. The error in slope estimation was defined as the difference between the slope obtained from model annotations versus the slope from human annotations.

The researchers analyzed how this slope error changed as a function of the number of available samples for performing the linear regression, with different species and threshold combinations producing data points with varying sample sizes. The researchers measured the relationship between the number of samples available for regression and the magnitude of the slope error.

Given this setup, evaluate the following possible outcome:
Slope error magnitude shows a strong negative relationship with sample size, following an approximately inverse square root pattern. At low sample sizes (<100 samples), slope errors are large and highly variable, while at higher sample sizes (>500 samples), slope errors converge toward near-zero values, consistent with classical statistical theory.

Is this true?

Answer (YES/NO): NO